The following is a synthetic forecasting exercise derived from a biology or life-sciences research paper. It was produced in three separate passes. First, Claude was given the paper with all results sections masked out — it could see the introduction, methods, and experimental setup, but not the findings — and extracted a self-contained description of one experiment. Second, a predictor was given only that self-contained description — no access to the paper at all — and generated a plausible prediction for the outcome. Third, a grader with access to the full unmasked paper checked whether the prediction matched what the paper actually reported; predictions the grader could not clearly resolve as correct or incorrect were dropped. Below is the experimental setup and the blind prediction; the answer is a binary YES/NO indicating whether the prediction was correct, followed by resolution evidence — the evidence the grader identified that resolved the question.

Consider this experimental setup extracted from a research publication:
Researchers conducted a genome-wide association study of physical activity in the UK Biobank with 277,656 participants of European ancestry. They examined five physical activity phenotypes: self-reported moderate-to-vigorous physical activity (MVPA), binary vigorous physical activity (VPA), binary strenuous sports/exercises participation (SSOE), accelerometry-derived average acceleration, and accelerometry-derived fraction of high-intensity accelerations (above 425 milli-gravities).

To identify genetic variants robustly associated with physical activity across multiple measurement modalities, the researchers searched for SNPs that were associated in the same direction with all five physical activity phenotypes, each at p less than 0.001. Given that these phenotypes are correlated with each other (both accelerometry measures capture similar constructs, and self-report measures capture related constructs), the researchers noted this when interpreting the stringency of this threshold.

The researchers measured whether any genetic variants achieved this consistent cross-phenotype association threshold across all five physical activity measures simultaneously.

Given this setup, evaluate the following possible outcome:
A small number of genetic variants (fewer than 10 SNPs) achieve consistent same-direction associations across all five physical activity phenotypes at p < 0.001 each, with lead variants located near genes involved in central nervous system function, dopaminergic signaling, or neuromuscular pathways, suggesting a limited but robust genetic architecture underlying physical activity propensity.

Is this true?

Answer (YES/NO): NO